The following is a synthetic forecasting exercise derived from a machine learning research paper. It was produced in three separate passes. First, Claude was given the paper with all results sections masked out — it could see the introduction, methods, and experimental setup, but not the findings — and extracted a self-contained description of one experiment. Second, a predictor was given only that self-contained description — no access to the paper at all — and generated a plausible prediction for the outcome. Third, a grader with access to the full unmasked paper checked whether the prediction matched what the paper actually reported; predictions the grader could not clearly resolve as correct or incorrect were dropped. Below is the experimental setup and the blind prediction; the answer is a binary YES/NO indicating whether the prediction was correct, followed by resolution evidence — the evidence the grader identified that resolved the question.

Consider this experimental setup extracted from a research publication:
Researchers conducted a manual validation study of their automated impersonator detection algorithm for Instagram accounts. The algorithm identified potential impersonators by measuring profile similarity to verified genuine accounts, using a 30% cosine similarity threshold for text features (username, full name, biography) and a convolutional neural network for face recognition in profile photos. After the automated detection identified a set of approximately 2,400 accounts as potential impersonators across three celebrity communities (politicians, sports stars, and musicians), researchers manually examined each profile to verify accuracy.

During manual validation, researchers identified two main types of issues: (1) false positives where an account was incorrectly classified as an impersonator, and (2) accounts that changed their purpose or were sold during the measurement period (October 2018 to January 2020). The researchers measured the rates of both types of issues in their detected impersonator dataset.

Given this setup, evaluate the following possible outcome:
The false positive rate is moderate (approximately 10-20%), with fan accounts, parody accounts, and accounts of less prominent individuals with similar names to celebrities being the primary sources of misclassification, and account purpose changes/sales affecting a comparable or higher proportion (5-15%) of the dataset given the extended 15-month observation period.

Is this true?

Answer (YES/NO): NO